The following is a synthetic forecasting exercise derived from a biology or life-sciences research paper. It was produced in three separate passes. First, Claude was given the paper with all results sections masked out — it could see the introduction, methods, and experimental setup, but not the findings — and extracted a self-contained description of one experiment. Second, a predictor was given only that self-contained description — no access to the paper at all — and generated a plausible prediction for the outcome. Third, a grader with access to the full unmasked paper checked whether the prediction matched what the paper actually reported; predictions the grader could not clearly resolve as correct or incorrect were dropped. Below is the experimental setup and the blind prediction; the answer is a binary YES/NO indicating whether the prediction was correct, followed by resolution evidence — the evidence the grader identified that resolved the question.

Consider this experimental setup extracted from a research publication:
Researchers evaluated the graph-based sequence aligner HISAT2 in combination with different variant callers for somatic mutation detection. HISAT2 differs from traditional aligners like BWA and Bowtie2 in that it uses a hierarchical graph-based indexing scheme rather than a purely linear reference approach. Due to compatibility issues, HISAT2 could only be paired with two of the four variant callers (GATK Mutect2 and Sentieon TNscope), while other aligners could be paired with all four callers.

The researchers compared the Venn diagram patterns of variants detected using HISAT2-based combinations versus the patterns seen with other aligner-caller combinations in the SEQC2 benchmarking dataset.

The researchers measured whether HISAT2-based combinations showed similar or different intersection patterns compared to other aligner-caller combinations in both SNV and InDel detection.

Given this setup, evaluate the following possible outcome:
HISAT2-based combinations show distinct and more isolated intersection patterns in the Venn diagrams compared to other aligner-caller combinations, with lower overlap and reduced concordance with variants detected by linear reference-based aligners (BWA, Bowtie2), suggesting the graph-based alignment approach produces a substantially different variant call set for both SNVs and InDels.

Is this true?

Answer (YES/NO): YES